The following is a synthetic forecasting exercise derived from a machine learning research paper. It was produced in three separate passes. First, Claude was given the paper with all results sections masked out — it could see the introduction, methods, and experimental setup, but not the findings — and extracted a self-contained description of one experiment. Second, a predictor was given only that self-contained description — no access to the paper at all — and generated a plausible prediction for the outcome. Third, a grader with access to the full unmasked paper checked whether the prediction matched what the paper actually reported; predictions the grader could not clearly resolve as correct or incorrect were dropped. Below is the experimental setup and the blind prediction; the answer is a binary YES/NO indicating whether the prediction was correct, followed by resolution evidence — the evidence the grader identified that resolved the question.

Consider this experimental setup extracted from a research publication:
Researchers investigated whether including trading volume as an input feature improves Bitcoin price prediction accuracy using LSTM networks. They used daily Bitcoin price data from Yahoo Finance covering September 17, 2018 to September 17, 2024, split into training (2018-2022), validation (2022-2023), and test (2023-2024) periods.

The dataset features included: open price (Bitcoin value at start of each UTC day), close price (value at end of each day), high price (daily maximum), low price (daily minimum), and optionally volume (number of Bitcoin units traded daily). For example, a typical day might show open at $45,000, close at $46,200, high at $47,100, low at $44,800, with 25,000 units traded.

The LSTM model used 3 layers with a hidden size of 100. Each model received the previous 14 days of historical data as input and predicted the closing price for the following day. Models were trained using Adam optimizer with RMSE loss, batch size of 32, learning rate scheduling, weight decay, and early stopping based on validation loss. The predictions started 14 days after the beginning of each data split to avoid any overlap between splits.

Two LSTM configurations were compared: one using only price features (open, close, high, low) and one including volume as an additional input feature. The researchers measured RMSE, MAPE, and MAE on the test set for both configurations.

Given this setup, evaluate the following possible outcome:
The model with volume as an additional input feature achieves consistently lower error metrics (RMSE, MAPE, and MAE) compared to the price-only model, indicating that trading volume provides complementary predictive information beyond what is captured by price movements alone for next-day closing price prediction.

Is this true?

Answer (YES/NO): YES